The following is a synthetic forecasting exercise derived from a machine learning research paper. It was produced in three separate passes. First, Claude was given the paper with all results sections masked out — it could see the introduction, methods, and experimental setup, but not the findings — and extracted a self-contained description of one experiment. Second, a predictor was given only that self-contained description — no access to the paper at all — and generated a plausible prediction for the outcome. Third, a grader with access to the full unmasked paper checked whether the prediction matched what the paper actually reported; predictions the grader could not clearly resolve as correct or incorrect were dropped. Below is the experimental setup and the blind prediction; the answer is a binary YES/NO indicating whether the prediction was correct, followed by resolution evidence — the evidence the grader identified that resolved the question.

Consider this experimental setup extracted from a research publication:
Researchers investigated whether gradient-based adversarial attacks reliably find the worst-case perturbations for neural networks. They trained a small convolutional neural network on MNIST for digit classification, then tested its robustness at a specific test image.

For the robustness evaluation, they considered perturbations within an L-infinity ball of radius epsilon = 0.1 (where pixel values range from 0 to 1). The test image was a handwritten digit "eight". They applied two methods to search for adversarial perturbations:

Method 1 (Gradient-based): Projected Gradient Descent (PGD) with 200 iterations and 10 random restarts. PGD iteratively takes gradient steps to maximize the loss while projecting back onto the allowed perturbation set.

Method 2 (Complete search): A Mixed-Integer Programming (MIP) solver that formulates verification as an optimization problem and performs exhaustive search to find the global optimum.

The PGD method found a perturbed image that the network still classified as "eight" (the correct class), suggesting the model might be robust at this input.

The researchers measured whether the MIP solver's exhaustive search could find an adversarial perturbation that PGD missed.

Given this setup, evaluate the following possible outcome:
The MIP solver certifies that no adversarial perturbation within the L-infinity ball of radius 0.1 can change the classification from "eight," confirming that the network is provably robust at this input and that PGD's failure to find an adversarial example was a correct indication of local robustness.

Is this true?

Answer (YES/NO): NO